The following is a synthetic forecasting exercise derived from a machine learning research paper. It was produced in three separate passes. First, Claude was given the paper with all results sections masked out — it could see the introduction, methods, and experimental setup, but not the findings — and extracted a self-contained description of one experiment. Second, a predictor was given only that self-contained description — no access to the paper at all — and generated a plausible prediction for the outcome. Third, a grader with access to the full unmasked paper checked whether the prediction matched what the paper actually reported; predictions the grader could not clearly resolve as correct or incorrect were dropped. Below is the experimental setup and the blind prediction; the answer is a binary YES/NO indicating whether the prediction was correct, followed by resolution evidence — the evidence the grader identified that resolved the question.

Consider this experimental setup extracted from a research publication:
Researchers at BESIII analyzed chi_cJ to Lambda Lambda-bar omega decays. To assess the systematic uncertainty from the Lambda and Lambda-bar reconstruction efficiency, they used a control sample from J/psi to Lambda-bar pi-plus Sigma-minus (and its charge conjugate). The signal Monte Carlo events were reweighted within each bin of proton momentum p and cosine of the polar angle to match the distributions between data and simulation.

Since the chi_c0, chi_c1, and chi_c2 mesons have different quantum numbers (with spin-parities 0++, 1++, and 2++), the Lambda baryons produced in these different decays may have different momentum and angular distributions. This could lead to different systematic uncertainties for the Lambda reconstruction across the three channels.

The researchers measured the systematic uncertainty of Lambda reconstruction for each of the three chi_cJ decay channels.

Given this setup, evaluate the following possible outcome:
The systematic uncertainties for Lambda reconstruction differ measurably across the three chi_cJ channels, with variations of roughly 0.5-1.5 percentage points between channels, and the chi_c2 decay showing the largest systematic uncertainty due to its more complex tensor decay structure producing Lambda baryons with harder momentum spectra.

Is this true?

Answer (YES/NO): NO